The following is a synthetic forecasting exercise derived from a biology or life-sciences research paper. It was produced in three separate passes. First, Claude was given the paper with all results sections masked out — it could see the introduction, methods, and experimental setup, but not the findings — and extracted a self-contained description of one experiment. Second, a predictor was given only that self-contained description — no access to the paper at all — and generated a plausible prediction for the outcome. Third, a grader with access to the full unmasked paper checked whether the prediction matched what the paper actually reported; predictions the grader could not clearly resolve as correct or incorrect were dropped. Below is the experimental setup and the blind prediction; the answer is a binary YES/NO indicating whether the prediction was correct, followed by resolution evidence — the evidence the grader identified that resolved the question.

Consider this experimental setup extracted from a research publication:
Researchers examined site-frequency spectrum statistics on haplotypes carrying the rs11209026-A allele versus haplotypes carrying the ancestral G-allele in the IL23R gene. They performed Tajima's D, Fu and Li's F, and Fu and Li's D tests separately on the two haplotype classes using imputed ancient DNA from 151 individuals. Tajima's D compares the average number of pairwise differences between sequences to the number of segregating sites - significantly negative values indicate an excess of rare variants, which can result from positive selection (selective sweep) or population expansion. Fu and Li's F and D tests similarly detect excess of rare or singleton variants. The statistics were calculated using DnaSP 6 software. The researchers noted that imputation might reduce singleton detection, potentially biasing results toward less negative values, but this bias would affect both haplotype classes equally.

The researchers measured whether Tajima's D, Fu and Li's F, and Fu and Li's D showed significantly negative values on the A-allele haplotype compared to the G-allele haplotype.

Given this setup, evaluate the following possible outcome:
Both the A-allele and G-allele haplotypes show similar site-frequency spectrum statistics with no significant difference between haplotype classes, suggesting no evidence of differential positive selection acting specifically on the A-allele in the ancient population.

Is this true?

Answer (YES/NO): NO